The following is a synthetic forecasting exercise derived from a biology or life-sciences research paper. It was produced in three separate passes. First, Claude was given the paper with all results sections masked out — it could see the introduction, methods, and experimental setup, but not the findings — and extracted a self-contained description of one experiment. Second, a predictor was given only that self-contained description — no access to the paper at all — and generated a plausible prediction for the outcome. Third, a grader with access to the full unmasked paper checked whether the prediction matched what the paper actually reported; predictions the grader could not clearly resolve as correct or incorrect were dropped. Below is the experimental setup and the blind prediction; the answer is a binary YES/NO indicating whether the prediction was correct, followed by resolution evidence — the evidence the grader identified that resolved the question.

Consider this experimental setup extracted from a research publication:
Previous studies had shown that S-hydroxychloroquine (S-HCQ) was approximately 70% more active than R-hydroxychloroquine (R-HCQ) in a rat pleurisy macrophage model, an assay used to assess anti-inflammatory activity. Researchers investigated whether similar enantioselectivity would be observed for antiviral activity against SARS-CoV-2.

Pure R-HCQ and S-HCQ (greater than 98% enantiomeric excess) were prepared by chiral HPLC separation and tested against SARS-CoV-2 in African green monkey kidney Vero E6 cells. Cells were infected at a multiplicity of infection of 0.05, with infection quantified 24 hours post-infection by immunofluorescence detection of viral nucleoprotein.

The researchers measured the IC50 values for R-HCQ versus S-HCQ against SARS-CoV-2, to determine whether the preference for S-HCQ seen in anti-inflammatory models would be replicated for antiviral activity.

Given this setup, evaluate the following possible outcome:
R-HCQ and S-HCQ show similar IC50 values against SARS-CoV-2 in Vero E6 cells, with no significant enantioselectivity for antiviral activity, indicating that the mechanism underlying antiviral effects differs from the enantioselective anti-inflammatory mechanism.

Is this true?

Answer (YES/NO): NO